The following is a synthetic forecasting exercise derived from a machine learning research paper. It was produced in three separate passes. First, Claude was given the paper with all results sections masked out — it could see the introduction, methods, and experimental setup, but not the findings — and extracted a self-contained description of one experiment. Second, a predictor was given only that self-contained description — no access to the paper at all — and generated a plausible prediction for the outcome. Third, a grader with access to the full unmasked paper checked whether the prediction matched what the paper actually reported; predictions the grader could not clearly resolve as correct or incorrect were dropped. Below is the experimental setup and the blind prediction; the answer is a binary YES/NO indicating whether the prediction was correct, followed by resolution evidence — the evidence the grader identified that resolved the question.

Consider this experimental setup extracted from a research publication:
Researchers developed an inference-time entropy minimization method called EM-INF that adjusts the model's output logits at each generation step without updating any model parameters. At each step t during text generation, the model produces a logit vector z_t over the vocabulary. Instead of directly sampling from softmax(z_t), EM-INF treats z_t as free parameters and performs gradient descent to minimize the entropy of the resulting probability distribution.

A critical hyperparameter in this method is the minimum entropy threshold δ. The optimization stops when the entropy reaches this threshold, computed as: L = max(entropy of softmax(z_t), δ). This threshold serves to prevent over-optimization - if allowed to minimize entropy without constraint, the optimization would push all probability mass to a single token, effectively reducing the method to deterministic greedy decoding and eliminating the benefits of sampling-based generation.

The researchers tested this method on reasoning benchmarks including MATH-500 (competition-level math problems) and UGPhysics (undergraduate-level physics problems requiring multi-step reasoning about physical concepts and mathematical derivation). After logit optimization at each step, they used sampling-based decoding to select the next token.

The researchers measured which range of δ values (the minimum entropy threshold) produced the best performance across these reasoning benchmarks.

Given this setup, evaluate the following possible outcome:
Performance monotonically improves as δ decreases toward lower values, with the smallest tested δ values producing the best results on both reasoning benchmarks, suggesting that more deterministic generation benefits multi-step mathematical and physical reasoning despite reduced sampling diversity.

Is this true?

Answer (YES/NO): NO